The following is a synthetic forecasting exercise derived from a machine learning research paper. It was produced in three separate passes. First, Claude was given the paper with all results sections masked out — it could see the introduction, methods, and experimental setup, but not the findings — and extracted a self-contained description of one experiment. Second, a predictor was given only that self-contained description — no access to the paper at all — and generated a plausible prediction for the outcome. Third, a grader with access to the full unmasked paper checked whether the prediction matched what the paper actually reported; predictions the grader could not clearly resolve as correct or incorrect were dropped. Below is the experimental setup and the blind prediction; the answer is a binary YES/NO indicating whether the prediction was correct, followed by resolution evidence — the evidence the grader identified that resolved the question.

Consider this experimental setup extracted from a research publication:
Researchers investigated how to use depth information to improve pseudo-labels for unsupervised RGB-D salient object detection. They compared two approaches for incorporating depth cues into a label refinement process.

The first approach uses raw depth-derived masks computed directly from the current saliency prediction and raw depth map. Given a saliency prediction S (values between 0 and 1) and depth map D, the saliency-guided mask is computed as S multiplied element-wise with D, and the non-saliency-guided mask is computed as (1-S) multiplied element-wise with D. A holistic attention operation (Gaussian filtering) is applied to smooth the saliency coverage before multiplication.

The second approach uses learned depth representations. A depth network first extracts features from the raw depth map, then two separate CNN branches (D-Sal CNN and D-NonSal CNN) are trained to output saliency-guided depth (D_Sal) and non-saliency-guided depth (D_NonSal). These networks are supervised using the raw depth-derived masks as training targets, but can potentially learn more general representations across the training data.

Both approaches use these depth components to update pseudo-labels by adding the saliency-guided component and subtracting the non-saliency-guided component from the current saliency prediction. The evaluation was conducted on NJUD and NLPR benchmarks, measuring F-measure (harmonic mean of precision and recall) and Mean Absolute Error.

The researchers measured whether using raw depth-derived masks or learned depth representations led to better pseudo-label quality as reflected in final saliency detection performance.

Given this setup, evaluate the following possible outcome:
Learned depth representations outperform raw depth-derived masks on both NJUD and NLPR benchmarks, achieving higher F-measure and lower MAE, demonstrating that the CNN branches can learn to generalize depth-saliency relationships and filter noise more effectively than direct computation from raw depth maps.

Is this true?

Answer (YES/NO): YES